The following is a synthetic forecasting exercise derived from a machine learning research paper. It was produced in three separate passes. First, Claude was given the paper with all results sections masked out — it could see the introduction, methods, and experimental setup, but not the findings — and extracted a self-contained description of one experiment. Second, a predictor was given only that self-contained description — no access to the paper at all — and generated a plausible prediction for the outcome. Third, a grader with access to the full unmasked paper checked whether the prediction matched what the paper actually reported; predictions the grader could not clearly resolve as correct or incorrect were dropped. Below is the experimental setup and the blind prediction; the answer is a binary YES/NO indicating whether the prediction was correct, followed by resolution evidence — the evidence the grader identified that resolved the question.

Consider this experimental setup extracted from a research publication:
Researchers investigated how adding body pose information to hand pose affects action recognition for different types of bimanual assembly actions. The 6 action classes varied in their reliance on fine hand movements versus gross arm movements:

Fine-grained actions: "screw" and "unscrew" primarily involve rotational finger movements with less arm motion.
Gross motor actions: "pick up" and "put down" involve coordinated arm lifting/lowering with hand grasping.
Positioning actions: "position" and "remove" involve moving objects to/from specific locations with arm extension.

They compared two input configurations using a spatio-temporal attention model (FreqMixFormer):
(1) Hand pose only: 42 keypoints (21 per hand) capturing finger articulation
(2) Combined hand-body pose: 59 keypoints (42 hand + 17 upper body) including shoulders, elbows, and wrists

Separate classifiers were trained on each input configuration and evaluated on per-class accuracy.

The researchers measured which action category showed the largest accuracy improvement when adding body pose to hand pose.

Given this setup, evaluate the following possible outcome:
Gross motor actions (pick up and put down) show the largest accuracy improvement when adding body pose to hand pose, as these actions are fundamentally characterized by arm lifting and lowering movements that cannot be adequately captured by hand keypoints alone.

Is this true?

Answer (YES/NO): NO